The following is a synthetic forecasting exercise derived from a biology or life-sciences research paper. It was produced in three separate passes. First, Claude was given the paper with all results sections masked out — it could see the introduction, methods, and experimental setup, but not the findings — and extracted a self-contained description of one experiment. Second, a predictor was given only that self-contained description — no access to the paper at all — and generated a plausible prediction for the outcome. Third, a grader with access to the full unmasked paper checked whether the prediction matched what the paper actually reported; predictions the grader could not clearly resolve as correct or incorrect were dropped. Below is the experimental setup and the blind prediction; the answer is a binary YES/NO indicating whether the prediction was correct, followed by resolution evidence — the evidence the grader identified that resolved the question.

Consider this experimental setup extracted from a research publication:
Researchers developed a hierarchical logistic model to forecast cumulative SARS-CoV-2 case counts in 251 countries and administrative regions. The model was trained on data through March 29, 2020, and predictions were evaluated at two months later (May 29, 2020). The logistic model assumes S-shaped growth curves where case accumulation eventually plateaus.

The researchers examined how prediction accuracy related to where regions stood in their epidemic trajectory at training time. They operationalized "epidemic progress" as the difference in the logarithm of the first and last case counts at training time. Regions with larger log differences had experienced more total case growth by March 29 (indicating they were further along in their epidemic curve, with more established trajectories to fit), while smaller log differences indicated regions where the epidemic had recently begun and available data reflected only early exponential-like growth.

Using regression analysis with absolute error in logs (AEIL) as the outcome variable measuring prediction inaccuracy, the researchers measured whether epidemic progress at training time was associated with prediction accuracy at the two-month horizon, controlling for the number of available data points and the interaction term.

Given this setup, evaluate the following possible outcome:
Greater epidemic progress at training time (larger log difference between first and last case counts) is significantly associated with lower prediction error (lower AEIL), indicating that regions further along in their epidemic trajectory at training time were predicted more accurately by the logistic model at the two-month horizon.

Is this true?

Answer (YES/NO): YES